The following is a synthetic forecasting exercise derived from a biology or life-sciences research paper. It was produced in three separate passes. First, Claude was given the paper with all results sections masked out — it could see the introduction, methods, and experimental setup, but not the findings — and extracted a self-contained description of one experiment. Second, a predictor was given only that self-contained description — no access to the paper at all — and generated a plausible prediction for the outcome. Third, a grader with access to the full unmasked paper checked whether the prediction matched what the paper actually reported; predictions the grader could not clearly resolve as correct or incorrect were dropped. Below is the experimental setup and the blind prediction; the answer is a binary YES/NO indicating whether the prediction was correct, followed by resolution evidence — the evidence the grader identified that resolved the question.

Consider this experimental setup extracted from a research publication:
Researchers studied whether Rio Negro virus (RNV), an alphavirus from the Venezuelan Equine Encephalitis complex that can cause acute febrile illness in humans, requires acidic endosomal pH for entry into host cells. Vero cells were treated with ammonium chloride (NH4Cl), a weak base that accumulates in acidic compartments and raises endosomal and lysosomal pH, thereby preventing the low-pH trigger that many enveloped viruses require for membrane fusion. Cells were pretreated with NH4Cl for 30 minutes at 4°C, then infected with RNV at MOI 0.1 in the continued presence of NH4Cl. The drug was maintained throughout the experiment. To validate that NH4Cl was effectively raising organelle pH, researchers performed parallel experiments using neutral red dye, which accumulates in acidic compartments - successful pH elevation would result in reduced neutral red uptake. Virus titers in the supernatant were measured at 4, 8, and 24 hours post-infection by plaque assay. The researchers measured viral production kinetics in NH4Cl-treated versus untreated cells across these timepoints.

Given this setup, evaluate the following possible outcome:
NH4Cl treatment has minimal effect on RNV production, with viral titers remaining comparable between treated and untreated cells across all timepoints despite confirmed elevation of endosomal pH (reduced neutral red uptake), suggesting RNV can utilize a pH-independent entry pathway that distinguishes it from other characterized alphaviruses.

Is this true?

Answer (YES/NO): NO